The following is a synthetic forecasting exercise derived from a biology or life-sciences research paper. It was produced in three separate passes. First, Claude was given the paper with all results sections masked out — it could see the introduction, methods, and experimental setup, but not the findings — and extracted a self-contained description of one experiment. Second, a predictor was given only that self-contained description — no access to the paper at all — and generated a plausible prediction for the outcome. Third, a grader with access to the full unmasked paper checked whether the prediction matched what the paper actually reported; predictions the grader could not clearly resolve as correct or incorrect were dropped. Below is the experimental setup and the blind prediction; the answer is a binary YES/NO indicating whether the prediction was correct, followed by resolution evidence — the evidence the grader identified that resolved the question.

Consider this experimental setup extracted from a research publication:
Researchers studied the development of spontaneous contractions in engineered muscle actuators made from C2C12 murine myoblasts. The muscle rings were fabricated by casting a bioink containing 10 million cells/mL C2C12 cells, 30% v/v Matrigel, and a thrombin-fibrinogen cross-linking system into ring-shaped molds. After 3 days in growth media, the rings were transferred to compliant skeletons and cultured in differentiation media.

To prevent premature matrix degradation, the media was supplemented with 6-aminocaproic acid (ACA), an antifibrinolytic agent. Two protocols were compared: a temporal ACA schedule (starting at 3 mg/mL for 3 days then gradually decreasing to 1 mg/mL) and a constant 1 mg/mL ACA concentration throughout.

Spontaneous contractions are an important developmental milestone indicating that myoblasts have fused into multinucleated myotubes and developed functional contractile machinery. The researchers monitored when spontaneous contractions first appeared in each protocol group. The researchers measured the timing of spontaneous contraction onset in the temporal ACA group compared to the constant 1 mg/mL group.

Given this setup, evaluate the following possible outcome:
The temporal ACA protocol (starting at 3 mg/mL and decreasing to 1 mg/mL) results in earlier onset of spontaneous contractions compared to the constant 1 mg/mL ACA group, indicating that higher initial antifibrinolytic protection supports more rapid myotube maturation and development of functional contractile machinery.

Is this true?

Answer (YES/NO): NO